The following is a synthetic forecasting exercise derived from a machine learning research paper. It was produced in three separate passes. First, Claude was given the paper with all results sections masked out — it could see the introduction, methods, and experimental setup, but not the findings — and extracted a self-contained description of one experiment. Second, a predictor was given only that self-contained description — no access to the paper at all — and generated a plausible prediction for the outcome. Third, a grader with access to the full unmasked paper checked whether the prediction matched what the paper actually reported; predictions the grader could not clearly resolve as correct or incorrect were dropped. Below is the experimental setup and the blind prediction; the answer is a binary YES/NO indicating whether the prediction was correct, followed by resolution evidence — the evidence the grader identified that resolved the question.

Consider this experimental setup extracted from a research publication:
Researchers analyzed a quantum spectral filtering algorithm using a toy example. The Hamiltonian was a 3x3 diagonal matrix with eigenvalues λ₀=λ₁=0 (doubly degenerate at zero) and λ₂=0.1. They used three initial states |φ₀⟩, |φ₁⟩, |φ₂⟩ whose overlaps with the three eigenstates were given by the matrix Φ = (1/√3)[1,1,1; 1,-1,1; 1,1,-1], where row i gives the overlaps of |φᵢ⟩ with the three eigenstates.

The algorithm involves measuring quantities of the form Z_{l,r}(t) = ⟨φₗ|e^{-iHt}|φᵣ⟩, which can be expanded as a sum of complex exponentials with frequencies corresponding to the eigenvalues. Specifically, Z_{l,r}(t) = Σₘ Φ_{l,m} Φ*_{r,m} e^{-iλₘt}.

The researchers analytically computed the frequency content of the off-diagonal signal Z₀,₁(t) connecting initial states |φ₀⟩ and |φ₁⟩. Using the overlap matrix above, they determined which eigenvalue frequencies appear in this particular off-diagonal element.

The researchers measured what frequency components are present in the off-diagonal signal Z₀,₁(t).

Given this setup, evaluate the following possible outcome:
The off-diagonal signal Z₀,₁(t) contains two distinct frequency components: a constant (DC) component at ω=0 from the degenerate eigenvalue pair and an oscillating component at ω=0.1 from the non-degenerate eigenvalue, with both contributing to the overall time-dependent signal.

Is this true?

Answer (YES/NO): NO